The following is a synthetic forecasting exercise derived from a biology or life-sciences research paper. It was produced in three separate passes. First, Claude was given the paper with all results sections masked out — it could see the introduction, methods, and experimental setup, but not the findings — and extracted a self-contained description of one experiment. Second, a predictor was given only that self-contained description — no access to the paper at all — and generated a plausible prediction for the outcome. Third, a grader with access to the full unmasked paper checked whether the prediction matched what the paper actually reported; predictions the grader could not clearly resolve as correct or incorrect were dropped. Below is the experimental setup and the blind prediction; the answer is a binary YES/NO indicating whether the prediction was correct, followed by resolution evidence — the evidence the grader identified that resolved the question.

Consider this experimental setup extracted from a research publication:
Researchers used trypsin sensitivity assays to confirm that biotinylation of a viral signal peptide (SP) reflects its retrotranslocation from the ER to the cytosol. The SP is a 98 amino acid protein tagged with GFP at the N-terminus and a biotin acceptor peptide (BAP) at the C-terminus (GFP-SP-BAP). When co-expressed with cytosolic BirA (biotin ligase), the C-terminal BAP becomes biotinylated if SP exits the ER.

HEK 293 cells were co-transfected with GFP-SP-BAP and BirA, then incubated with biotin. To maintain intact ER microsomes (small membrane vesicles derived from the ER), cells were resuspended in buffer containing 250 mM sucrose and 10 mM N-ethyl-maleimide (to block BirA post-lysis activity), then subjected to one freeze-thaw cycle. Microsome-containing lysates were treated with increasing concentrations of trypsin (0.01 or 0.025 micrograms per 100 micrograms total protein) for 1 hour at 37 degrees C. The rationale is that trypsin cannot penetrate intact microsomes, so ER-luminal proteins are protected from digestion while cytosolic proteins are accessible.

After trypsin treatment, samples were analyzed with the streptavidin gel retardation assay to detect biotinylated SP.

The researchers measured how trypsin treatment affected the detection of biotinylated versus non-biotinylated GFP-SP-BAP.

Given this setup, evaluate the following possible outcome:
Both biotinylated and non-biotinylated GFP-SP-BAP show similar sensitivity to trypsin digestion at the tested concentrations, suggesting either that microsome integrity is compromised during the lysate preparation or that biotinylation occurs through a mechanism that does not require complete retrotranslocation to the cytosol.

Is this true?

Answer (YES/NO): NO